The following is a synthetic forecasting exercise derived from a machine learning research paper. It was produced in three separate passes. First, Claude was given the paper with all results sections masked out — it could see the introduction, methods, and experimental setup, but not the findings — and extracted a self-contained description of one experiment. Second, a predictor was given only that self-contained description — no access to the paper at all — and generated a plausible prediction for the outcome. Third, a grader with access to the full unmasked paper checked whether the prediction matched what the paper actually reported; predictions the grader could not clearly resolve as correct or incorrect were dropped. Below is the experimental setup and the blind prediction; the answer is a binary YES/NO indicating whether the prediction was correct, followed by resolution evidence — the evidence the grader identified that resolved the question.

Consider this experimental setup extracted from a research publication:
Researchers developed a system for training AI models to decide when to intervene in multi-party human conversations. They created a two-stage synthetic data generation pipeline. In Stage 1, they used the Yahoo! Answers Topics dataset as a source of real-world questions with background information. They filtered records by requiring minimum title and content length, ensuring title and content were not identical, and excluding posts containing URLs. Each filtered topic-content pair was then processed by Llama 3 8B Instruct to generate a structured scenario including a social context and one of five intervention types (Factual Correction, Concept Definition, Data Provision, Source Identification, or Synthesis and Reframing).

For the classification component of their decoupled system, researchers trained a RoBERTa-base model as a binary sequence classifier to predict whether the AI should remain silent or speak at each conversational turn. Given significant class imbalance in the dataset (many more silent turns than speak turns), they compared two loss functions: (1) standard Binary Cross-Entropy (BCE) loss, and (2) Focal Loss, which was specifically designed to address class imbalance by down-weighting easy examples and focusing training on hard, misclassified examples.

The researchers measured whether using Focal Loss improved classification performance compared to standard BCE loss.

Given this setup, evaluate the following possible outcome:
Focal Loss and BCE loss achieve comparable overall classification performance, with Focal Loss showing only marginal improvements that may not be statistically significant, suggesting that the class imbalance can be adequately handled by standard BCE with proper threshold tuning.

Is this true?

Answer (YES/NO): NO